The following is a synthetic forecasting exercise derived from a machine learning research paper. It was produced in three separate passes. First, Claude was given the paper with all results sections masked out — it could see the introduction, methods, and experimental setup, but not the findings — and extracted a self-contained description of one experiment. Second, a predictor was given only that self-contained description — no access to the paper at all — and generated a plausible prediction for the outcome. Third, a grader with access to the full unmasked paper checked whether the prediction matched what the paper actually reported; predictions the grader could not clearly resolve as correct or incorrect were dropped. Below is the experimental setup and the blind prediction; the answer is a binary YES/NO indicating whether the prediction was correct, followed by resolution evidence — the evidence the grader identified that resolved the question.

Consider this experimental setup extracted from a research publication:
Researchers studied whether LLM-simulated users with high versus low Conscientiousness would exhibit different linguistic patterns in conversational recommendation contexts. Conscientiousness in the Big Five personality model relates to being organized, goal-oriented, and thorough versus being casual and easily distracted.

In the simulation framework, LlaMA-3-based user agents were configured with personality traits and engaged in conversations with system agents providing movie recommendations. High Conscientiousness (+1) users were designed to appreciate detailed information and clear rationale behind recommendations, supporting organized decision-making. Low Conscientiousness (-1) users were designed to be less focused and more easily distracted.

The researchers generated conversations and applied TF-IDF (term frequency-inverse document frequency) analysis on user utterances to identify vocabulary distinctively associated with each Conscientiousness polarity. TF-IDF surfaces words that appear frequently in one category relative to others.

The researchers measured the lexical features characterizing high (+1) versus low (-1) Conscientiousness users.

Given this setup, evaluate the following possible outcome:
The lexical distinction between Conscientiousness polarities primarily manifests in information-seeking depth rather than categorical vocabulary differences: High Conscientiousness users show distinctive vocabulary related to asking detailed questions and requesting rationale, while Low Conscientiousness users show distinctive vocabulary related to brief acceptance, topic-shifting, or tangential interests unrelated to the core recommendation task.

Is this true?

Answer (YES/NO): NO